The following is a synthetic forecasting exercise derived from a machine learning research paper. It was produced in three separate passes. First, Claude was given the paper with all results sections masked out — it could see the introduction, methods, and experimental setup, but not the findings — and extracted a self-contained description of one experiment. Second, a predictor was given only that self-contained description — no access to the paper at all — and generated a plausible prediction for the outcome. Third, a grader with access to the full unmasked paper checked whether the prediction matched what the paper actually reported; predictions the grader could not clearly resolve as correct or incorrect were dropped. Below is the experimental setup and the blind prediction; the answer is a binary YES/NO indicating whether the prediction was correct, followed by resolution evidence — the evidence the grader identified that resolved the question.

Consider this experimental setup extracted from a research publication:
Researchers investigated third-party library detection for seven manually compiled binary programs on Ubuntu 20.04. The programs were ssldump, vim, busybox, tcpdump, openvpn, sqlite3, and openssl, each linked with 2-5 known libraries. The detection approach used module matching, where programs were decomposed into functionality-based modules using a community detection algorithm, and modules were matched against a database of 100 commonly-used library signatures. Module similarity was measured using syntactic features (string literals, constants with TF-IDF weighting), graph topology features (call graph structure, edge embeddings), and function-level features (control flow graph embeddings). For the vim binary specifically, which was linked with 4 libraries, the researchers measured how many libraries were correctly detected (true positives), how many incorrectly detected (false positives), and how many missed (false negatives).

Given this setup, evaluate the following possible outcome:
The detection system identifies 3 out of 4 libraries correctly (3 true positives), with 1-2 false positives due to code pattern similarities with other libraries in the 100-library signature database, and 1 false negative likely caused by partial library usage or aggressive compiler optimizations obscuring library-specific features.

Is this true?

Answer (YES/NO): NO